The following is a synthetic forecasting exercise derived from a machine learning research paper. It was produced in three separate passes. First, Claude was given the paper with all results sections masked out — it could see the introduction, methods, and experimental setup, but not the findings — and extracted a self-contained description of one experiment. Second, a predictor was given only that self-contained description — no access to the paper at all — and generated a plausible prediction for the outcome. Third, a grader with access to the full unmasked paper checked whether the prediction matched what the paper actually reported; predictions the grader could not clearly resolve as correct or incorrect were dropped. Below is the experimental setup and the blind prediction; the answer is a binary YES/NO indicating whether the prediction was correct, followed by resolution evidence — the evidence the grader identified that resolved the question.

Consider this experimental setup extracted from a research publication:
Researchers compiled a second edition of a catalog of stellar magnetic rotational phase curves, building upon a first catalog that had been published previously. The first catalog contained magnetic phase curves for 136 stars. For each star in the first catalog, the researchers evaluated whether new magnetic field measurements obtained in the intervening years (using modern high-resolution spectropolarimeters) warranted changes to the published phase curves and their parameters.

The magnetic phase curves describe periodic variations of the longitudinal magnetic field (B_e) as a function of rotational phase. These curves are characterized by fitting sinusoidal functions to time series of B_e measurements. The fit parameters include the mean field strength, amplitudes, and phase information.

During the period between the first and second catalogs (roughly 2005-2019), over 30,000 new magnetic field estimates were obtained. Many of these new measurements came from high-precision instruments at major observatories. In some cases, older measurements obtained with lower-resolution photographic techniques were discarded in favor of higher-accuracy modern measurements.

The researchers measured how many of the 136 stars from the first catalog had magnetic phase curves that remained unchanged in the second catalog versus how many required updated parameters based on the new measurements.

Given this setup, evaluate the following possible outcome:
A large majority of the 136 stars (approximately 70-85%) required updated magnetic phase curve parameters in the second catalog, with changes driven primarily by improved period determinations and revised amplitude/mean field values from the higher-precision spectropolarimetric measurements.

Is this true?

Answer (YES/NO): YES